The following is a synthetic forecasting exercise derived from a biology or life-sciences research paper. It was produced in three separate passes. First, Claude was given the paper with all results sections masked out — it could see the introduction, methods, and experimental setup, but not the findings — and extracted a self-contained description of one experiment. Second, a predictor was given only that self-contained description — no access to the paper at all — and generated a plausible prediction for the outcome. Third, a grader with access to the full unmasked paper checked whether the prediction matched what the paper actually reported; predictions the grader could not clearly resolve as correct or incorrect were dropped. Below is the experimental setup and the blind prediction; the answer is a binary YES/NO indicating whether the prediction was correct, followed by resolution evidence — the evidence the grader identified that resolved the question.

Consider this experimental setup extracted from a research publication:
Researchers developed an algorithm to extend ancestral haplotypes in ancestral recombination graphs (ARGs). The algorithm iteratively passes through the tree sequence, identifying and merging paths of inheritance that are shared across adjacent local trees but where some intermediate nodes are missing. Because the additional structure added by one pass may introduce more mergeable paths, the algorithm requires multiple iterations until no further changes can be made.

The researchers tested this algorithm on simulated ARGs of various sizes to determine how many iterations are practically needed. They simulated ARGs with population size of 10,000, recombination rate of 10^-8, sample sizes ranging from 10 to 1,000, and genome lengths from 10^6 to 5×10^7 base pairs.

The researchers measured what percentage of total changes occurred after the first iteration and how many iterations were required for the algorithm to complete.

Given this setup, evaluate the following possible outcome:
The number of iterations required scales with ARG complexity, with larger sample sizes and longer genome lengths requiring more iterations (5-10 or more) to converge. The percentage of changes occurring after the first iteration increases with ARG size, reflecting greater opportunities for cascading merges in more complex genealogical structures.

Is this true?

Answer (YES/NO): NO